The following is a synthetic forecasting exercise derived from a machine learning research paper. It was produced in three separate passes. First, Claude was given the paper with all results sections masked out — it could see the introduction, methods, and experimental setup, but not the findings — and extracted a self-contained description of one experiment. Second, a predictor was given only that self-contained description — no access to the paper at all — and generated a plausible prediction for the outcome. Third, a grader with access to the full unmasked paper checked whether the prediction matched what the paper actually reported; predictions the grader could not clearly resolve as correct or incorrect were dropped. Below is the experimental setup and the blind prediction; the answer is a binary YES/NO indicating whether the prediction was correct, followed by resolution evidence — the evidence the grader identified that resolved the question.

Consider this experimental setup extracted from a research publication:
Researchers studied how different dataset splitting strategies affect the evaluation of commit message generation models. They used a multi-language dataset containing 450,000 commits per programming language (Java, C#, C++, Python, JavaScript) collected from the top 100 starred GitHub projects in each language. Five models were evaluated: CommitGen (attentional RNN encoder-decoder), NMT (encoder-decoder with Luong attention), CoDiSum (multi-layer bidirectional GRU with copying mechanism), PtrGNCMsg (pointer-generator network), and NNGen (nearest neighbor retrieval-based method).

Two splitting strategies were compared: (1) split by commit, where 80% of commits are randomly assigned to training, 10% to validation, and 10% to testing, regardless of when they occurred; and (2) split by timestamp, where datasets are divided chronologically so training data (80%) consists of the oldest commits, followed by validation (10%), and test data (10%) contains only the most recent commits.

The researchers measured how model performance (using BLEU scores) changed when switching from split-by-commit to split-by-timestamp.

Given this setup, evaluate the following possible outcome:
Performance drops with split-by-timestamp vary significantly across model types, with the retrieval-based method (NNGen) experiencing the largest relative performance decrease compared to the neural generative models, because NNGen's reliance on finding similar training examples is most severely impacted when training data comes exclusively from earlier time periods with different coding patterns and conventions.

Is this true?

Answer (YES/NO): NO